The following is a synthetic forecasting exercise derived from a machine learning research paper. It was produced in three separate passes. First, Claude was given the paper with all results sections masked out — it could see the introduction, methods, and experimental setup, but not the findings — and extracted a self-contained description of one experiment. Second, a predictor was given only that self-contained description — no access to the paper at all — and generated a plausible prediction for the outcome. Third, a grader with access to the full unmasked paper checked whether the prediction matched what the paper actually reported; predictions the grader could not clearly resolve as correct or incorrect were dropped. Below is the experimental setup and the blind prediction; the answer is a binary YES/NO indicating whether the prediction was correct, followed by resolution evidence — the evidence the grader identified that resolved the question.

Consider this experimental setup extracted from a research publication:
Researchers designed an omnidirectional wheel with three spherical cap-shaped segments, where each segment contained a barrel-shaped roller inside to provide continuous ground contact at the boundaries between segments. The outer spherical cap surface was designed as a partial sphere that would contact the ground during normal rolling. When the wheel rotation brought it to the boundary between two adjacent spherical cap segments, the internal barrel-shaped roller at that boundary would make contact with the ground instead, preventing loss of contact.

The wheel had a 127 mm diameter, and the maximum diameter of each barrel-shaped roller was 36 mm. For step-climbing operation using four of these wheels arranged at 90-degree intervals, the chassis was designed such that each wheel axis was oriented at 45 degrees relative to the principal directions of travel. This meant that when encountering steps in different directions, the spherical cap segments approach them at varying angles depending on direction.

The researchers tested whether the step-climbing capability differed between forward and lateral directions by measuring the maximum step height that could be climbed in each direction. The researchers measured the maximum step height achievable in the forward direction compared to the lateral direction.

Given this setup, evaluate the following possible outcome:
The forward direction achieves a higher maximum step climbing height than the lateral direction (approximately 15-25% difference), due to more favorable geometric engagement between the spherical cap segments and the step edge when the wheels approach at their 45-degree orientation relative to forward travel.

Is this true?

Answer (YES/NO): NO